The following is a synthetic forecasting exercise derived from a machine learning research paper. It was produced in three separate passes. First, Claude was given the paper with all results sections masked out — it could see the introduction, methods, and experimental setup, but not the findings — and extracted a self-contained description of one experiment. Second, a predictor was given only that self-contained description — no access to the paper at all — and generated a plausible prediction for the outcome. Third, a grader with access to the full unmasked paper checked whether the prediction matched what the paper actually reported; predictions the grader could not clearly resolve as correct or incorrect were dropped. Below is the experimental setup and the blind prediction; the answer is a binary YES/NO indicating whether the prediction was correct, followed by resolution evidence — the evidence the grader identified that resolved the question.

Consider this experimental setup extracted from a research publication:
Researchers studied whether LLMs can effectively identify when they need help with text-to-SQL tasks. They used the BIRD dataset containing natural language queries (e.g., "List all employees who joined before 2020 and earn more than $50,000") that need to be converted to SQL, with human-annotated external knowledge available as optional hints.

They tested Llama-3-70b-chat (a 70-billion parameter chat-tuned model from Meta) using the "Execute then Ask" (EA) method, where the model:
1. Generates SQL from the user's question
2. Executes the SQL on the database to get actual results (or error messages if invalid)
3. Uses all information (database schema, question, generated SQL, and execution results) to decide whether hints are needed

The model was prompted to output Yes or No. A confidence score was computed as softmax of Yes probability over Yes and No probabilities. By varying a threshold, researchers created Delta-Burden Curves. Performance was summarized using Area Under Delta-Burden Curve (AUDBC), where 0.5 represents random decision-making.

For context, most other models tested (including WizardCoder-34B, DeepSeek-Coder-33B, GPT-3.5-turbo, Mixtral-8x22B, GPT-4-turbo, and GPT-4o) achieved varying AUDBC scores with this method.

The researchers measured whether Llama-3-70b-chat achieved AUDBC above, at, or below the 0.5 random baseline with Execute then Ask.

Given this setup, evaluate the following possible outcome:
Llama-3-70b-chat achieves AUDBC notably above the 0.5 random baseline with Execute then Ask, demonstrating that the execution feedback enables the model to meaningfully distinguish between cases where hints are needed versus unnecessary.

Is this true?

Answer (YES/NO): NO